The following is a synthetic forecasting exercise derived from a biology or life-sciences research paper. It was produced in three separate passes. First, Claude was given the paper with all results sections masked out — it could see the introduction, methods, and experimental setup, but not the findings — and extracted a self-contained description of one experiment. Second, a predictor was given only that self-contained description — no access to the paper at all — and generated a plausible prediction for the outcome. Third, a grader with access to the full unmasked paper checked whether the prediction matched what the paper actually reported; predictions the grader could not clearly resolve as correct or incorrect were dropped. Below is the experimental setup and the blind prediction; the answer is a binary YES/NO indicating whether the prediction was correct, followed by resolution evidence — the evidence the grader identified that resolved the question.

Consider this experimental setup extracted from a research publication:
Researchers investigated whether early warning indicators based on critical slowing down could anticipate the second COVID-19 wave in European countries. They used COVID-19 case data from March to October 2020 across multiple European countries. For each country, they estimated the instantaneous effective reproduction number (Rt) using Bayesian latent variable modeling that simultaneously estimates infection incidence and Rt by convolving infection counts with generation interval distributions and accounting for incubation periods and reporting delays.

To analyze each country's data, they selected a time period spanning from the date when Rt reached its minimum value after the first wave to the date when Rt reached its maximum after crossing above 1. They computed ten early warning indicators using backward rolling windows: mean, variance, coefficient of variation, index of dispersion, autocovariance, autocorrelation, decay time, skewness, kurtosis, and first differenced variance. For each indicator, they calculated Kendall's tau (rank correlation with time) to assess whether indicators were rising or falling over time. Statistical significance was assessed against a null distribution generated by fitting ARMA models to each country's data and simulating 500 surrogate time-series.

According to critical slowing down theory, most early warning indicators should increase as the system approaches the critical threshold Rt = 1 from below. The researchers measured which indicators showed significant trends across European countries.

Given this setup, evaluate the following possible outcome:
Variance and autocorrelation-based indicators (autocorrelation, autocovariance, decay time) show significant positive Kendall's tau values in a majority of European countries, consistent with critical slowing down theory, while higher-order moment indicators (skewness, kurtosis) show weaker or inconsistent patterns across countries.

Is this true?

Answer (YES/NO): NO